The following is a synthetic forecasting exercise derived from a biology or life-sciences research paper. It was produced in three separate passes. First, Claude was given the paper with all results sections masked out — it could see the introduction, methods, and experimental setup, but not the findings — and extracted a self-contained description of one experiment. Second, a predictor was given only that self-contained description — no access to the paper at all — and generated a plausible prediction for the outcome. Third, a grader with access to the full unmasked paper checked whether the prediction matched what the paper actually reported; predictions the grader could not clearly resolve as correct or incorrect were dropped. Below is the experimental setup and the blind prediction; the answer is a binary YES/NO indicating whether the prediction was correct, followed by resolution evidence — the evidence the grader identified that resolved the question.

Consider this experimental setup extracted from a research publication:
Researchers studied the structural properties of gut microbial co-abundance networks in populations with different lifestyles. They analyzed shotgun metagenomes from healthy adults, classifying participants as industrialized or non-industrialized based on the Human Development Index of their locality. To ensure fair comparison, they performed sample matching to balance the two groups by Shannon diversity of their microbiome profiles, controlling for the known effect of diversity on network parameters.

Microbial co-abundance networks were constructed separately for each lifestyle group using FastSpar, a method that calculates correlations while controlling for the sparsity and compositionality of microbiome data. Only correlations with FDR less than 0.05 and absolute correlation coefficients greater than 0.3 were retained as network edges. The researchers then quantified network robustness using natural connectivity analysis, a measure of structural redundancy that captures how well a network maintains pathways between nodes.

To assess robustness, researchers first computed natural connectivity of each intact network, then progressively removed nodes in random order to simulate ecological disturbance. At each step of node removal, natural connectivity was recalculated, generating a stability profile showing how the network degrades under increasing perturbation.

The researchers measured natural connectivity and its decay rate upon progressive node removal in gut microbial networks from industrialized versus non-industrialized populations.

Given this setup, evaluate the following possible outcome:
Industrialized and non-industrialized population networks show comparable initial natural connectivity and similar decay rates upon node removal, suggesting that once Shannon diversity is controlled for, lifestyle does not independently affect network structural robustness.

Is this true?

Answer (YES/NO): NO